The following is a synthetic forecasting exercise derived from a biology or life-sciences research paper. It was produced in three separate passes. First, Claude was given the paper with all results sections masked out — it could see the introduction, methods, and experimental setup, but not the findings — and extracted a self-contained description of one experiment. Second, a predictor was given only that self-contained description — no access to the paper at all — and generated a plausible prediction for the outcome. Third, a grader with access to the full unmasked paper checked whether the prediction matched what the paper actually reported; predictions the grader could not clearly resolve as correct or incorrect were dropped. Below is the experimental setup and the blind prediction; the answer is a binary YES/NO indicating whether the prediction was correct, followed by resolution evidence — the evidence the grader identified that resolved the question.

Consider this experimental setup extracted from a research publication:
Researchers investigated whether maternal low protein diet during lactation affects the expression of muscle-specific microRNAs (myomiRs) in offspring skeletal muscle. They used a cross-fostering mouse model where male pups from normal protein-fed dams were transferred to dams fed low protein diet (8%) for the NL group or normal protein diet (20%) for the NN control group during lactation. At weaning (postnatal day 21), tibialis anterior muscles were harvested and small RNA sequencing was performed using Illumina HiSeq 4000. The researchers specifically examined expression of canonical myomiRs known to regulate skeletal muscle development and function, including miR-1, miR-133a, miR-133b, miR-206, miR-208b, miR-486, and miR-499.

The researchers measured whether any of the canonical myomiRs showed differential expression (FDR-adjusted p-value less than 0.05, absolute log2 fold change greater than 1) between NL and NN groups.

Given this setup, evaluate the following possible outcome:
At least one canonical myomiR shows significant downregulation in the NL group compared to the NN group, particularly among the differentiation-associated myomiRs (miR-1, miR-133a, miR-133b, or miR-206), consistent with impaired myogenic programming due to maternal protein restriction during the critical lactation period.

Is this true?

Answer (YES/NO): YES